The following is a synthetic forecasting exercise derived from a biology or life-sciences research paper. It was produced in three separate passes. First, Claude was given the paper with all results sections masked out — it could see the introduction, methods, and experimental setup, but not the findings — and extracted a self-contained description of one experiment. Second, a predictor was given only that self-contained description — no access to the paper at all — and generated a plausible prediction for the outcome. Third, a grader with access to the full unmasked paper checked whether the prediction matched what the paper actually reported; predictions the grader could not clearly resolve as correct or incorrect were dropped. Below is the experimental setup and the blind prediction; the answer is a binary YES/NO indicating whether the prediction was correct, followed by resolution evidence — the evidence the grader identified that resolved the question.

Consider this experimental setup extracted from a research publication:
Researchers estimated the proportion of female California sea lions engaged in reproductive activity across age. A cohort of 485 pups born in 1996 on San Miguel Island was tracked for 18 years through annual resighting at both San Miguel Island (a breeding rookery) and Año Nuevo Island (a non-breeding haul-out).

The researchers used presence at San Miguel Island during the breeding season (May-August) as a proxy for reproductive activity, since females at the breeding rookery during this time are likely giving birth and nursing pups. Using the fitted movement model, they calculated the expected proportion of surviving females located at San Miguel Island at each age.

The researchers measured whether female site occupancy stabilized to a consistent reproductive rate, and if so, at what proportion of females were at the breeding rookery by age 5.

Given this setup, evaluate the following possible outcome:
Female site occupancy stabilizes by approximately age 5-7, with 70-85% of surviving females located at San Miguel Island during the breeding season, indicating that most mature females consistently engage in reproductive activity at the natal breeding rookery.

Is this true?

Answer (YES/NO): YES